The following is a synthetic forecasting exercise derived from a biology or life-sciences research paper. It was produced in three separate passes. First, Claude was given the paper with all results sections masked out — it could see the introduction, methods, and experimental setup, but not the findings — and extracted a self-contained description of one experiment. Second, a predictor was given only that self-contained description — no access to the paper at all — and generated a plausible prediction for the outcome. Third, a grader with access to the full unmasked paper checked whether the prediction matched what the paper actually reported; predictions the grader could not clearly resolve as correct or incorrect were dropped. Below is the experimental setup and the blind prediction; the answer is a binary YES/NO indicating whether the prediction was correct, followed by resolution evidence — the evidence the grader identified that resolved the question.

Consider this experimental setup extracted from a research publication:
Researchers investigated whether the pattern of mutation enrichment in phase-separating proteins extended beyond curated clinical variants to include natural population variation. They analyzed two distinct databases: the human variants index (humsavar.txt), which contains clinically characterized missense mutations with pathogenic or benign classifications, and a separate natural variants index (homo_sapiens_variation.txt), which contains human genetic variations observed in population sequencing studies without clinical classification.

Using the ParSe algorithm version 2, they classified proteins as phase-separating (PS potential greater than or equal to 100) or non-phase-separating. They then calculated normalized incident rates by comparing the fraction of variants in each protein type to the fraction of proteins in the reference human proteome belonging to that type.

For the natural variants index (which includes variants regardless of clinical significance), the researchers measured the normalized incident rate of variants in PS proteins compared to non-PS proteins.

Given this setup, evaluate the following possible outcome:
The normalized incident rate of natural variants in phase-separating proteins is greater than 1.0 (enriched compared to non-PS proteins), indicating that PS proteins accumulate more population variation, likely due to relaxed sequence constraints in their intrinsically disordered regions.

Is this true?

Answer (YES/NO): YES